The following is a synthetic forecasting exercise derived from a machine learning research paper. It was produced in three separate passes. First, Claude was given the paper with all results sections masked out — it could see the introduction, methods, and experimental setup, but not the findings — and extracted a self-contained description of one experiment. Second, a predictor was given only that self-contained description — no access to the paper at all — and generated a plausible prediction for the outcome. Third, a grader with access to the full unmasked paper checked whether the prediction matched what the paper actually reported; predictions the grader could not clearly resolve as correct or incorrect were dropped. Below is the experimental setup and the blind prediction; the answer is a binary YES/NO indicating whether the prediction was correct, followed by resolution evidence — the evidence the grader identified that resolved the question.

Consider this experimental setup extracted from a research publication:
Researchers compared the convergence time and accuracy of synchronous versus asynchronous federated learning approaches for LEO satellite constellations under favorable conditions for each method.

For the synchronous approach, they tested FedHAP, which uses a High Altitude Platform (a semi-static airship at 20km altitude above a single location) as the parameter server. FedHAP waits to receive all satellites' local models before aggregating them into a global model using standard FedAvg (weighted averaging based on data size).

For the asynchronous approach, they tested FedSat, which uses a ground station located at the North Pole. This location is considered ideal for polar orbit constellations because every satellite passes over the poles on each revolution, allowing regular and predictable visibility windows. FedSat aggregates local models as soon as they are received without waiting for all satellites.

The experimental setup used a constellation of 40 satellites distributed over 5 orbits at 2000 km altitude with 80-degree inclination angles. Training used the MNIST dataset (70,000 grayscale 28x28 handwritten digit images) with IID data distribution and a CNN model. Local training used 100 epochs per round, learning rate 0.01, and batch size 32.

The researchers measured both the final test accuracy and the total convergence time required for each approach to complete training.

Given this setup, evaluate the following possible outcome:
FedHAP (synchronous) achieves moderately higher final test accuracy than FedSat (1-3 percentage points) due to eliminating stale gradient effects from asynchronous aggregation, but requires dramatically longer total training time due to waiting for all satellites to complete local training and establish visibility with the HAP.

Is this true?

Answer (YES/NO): NO